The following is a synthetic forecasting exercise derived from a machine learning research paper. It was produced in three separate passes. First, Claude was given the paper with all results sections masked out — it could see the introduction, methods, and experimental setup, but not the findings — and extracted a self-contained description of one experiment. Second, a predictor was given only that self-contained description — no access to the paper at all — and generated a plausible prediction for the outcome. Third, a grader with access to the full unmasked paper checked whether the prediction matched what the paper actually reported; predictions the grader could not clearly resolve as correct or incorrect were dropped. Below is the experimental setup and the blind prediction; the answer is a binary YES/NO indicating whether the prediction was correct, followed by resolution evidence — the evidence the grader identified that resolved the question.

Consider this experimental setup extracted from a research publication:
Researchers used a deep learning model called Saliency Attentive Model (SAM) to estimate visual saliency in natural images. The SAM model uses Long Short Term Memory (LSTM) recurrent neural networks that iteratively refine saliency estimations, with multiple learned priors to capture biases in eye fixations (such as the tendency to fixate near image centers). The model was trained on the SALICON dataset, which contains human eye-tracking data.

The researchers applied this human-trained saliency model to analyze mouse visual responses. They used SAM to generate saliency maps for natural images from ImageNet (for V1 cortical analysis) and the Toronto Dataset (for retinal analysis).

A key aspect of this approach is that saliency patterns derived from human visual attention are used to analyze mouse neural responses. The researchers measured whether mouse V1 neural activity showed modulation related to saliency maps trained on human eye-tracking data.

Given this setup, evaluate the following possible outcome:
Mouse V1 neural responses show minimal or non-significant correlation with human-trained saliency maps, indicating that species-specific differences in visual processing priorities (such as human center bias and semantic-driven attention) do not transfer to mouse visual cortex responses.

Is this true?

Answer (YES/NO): NO